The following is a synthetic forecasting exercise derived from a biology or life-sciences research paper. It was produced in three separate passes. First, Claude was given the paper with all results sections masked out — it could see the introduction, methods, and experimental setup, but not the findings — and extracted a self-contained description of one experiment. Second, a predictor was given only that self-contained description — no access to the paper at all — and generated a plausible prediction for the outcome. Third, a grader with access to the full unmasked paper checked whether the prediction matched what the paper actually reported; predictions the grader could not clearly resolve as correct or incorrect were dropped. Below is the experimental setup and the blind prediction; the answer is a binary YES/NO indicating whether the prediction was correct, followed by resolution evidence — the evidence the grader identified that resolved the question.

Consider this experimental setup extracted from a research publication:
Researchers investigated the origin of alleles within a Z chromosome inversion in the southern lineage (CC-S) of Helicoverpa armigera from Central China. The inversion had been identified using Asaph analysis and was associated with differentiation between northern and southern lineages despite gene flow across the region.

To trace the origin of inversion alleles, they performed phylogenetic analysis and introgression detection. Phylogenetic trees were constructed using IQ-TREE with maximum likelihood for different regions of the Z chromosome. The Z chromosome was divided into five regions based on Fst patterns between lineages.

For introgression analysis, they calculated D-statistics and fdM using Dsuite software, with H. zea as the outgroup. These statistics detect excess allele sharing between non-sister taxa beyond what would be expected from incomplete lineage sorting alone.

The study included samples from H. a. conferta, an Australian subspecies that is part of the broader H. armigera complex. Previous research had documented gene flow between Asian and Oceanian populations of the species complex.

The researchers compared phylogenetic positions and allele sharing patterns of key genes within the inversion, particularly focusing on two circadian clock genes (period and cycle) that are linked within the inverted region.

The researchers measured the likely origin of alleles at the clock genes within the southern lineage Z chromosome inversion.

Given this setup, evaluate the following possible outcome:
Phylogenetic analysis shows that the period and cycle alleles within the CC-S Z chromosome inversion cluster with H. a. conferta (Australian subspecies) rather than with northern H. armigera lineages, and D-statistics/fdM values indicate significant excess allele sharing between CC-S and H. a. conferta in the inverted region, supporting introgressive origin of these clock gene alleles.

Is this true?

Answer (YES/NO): YES